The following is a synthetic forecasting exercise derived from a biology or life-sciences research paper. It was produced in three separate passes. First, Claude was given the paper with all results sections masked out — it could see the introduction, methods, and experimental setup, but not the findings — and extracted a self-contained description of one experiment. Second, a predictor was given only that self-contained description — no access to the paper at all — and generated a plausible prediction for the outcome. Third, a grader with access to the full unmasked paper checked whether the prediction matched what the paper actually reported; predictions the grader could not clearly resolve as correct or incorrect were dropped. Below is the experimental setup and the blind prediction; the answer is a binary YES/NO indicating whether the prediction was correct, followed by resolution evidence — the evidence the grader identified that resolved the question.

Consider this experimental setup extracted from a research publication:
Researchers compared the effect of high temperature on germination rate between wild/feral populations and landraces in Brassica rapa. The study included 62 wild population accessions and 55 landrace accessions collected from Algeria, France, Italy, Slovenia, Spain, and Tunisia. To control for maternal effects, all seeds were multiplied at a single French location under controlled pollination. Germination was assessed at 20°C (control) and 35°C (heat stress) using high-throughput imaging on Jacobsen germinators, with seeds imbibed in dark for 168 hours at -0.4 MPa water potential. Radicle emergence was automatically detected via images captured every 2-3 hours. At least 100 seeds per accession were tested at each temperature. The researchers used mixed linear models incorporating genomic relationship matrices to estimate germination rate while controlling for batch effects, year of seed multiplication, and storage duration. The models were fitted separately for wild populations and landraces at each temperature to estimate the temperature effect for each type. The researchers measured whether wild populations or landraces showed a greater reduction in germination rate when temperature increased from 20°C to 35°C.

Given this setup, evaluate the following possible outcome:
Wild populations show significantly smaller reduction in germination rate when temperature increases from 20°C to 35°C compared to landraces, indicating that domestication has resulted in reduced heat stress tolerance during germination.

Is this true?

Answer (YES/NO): NO